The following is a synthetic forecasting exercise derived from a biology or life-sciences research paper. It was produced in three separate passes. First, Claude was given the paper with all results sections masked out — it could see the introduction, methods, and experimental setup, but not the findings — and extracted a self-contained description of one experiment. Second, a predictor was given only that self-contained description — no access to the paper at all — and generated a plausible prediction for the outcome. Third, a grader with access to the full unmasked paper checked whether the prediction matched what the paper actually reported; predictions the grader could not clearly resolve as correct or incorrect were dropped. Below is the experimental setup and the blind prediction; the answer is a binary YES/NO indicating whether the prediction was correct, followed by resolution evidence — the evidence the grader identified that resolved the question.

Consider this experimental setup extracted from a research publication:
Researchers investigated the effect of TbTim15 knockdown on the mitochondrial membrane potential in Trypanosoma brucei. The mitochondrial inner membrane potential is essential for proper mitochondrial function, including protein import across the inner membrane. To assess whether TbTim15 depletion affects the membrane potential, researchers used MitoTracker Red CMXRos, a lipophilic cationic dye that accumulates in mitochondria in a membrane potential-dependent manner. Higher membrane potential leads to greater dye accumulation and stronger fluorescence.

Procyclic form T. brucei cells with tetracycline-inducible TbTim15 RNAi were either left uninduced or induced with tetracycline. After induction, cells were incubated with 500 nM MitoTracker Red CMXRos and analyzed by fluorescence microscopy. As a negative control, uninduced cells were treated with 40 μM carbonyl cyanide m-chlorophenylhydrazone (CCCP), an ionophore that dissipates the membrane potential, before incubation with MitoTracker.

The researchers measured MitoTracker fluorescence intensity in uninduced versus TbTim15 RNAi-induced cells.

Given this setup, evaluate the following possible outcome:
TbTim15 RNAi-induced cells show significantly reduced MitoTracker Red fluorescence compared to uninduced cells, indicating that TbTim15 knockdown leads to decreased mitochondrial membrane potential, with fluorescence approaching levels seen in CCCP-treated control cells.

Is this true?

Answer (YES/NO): NO